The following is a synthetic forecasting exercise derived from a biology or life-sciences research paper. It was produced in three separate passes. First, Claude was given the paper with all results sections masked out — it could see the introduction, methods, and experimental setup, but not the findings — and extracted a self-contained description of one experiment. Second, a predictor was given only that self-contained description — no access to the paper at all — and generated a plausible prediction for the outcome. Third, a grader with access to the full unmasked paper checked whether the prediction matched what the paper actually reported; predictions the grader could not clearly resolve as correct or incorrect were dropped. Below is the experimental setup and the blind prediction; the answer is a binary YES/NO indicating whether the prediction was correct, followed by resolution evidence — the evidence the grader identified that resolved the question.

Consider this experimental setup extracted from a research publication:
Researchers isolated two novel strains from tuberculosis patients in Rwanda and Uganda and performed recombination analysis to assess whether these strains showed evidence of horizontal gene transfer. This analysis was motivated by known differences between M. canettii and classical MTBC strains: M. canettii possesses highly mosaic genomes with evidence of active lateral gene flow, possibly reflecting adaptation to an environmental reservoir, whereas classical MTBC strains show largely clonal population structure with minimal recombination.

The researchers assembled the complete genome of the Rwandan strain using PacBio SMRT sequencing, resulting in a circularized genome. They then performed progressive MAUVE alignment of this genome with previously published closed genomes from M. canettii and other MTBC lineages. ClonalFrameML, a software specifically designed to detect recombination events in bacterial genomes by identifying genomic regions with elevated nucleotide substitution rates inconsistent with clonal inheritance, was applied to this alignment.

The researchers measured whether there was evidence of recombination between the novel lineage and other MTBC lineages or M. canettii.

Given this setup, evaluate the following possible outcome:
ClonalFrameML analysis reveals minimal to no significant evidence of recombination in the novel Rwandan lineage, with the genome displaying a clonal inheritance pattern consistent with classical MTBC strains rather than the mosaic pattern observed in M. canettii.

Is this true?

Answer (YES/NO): YES